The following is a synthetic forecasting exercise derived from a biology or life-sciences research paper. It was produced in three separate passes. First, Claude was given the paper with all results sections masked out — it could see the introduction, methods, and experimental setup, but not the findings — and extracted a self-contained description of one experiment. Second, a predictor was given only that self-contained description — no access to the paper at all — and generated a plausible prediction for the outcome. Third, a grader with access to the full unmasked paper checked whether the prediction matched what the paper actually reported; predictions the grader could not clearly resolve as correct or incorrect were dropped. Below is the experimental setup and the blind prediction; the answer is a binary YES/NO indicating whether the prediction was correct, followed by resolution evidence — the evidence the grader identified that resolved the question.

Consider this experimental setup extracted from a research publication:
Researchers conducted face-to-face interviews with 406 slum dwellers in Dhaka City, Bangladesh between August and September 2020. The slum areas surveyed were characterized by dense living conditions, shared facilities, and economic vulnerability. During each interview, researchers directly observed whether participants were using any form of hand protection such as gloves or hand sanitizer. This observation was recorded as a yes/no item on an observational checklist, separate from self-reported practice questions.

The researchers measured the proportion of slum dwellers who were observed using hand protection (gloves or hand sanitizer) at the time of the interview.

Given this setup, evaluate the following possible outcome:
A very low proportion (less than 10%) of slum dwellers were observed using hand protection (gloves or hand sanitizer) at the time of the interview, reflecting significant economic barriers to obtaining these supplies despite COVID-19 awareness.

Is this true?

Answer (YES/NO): YES